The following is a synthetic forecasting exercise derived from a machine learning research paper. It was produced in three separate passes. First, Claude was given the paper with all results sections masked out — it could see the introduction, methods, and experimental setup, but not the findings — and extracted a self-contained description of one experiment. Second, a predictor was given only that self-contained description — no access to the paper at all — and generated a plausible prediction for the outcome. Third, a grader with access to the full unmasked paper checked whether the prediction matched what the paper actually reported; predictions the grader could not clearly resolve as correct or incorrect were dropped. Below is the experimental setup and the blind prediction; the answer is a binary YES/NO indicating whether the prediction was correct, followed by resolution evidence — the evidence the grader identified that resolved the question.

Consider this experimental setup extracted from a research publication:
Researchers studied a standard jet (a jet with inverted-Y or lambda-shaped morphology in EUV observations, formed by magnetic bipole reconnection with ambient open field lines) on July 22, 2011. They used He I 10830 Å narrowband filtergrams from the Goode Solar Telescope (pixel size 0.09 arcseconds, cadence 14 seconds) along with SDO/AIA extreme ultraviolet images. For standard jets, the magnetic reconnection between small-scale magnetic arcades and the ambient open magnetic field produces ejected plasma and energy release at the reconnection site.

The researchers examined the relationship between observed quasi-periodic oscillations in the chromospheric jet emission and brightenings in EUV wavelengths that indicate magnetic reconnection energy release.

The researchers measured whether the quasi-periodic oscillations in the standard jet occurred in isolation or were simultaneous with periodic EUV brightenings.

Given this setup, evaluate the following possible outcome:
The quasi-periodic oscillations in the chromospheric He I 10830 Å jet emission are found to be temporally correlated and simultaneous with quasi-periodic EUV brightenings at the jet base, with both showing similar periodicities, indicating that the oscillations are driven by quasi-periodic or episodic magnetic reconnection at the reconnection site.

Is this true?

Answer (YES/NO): YES